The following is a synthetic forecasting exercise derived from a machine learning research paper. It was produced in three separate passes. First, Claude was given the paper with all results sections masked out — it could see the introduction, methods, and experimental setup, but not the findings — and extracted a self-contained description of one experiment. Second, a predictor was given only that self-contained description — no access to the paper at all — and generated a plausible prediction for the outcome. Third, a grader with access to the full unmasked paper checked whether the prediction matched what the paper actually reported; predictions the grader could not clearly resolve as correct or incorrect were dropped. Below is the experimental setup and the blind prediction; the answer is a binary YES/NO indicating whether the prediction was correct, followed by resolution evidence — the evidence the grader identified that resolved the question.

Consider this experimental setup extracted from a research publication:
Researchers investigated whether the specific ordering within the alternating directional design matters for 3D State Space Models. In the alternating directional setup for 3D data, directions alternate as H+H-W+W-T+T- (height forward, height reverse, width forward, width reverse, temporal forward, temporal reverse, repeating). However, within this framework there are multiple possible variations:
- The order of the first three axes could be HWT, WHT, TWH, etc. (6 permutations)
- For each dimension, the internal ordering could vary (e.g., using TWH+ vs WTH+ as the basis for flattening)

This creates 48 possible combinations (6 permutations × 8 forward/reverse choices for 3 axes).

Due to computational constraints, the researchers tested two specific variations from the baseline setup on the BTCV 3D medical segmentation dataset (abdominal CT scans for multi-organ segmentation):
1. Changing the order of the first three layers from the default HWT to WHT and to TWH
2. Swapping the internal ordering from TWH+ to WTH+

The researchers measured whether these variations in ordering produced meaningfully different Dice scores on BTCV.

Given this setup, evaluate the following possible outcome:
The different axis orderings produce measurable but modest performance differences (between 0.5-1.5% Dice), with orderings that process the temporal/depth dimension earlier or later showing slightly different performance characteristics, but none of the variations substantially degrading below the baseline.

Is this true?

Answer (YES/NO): NO